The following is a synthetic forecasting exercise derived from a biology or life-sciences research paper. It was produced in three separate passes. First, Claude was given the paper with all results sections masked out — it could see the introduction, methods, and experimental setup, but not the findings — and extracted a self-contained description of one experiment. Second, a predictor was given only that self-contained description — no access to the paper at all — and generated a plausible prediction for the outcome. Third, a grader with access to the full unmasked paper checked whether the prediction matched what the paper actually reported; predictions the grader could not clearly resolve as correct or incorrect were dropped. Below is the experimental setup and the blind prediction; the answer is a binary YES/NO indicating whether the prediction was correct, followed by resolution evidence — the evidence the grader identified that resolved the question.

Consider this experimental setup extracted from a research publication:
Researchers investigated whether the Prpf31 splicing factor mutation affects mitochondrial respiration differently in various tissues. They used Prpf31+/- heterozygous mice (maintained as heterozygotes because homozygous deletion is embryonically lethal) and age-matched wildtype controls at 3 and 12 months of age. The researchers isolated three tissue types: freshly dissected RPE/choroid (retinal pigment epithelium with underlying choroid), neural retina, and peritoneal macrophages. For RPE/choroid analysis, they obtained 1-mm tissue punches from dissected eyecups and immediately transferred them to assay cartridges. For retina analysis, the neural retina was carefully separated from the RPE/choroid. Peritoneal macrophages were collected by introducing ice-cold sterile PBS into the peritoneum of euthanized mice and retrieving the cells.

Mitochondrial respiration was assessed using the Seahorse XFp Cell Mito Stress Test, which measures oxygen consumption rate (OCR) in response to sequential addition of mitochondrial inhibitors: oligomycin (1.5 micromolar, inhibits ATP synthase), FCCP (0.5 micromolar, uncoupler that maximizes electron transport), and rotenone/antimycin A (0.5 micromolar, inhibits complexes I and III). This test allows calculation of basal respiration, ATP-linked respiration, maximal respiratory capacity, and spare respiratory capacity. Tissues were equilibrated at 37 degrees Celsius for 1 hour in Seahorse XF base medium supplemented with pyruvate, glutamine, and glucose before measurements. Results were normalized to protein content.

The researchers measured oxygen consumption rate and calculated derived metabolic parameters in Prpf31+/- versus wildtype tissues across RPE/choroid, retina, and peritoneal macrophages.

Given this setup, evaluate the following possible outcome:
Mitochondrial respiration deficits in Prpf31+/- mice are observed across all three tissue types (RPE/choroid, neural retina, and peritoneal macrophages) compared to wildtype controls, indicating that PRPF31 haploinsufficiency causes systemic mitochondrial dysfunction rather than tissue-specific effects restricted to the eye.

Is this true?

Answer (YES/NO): NO